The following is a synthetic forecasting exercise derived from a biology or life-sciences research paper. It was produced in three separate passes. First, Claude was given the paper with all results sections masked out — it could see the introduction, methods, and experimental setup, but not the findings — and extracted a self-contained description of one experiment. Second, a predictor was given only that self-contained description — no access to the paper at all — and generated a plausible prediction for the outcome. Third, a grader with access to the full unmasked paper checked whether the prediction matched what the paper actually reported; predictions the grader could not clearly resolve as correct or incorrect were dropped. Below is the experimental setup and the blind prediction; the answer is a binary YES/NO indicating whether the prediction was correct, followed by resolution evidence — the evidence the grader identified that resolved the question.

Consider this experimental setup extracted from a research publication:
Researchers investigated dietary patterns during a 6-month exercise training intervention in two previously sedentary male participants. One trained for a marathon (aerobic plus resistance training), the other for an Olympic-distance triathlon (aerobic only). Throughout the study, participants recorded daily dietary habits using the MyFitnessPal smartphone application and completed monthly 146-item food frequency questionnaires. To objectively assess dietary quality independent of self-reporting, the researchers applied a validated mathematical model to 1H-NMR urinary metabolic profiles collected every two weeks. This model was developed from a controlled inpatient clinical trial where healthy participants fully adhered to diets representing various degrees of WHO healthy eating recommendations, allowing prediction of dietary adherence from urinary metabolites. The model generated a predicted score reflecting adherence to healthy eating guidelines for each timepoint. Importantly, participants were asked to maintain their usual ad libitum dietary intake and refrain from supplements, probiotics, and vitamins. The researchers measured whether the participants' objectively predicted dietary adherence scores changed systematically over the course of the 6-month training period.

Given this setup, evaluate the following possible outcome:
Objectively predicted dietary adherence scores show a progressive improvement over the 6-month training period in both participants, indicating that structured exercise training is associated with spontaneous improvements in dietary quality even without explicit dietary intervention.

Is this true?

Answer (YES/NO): NO